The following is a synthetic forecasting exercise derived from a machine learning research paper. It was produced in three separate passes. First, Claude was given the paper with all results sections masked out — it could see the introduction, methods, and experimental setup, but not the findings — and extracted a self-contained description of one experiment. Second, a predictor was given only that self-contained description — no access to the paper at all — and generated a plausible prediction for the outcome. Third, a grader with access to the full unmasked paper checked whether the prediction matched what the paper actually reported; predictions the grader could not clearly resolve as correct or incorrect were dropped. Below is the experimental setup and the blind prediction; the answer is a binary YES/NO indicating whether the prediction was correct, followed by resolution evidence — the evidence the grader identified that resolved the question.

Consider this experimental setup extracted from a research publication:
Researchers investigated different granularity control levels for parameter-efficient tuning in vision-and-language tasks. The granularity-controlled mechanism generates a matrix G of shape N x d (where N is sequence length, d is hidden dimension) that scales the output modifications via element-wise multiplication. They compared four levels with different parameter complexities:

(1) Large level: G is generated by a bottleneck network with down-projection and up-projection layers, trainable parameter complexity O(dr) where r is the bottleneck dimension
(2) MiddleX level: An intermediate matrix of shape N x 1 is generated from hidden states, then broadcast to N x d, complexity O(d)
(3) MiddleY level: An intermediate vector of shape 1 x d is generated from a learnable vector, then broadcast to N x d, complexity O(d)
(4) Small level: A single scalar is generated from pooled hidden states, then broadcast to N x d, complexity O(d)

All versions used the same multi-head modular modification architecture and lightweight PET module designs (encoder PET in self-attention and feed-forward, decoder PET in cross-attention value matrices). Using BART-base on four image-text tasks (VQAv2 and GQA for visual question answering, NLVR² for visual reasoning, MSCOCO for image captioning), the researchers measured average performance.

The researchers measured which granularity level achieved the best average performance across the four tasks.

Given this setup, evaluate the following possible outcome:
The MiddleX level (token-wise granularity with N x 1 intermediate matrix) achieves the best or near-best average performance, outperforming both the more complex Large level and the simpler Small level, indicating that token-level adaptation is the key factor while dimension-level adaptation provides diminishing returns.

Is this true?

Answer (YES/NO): NO